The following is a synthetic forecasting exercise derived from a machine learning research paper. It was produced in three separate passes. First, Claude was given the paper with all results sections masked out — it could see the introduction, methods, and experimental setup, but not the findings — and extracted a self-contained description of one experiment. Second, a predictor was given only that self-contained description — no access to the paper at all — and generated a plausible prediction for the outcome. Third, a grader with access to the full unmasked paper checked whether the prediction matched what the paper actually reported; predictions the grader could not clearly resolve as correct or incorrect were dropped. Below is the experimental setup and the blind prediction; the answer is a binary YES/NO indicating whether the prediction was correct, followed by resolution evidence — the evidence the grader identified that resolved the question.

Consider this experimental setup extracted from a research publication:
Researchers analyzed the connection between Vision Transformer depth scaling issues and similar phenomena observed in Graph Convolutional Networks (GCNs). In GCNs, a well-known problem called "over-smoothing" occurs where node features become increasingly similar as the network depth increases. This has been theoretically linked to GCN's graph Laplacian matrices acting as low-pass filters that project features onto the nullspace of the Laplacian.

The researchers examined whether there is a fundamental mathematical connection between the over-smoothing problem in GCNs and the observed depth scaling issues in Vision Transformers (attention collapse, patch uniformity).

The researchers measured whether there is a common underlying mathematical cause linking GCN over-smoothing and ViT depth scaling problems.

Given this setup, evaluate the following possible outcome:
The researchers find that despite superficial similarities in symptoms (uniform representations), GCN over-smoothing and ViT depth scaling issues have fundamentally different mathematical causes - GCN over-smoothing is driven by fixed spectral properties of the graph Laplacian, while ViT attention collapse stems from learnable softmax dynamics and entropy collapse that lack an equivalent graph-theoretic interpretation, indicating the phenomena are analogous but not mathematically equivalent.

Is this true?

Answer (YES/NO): NO